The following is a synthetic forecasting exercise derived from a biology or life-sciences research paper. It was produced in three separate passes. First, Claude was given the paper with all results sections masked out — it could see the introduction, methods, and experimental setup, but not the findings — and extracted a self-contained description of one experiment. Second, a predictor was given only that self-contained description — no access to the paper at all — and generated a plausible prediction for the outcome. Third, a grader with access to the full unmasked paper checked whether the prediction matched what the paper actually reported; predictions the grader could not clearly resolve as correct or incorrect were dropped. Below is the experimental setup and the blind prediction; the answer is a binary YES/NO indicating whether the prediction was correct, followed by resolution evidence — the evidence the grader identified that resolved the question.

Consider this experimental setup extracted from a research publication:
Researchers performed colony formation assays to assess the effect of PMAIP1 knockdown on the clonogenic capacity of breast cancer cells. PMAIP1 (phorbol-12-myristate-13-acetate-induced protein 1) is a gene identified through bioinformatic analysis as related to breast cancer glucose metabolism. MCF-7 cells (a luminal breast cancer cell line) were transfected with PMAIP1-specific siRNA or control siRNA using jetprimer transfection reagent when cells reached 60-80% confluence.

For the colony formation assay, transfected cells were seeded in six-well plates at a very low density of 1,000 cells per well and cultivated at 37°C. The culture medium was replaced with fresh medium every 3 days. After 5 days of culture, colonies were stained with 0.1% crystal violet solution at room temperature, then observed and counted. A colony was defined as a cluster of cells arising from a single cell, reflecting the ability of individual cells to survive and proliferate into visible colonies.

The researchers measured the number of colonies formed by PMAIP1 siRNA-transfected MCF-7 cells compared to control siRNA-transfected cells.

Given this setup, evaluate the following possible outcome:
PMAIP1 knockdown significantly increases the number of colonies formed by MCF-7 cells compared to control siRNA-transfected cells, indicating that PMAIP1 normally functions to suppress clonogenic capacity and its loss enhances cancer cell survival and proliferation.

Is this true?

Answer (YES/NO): YES